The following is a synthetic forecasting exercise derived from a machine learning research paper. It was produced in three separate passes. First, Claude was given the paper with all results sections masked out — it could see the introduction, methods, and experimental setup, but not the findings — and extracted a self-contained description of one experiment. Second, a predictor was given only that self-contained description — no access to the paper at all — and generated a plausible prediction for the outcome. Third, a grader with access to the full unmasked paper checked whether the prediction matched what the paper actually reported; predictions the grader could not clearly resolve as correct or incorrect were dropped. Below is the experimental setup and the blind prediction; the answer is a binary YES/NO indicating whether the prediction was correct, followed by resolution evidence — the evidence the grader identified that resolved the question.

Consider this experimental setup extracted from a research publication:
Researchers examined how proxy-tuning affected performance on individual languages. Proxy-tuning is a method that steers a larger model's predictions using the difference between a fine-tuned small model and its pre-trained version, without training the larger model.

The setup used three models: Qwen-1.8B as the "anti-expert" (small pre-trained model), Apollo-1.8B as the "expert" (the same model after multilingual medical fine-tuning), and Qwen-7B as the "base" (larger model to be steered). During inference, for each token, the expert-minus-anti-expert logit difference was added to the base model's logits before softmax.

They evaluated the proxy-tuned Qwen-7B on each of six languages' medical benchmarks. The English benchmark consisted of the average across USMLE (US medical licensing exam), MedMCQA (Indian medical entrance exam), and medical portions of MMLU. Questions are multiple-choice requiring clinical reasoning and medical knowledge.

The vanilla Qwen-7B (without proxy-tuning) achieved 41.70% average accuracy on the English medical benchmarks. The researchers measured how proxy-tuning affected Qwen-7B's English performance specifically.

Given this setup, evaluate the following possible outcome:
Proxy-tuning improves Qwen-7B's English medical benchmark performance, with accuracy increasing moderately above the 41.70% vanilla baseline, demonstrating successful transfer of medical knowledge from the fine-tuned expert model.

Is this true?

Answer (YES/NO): NO